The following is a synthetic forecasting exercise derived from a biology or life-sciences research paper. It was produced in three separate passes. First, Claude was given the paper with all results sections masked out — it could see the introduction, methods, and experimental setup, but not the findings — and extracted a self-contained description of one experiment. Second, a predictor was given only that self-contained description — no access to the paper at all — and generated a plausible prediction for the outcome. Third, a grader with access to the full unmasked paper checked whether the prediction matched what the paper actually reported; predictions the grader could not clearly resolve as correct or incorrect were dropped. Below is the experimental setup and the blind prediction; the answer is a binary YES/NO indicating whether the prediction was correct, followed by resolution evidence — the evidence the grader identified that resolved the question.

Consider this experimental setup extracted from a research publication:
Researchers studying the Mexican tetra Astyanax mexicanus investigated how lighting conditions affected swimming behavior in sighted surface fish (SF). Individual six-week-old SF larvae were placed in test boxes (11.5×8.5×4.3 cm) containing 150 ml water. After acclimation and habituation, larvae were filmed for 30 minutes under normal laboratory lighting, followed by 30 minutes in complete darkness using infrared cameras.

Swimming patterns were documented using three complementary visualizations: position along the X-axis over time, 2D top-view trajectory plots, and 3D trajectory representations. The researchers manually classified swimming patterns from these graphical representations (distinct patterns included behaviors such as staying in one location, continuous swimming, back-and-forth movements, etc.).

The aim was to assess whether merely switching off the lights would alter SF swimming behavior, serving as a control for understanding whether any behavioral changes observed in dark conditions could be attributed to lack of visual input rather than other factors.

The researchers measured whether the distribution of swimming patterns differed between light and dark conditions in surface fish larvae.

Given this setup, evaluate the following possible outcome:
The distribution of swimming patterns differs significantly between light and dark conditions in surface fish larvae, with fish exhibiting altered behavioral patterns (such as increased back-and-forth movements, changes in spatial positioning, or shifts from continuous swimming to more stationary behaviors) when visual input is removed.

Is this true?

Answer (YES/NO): NO